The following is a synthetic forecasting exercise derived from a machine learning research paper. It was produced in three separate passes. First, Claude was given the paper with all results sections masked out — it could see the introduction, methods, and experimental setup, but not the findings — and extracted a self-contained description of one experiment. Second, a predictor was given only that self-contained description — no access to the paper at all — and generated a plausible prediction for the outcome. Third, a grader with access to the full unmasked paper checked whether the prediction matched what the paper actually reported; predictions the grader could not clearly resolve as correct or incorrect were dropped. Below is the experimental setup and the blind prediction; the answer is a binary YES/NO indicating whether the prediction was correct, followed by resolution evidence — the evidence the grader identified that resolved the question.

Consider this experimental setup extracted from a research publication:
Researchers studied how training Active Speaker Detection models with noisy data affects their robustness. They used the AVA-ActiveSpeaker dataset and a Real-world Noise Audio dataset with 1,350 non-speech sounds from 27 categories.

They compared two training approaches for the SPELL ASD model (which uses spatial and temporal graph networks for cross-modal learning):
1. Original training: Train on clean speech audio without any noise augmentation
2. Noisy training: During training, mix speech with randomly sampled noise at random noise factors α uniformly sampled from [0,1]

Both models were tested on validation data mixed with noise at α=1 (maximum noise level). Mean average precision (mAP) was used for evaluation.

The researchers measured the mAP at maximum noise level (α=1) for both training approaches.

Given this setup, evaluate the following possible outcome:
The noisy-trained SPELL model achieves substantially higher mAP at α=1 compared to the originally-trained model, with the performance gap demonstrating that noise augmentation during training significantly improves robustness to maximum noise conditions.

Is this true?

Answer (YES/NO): YES